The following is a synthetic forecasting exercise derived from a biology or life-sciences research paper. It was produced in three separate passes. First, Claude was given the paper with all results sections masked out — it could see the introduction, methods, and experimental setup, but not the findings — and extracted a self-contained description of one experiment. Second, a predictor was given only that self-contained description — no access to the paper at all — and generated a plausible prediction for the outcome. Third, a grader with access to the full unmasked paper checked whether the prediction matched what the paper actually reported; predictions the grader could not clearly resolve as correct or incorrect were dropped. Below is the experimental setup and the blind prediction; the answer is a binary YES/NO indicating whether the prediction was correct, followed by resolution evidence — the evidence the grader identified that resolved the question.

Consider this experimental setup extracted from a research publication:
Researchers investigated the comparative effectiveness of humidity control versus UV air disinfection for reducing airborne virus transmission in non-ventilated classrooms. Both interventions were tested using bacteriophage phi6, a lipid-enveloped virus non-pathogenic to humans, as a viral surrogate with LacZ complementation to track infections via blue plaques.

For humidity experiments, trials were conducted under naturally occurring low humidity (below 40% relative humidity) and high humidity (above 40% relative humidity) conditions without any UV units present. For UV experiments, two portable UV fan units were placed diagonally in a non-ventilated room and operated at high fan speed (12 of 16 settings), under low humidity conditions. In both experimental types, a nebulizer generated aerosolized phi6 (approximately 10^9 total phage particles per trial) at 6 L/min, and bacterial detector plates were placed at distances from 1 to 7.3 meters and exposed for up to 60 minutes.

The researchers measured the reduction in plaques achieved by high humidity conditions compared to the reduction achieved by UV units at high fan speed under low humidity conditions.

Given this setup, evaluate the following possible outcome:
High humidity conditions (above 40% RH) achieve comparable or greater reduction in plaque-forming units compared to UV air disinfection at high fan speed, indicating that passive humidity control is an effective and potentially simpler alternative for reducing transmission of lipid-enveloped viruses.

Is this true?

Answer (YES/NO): YES